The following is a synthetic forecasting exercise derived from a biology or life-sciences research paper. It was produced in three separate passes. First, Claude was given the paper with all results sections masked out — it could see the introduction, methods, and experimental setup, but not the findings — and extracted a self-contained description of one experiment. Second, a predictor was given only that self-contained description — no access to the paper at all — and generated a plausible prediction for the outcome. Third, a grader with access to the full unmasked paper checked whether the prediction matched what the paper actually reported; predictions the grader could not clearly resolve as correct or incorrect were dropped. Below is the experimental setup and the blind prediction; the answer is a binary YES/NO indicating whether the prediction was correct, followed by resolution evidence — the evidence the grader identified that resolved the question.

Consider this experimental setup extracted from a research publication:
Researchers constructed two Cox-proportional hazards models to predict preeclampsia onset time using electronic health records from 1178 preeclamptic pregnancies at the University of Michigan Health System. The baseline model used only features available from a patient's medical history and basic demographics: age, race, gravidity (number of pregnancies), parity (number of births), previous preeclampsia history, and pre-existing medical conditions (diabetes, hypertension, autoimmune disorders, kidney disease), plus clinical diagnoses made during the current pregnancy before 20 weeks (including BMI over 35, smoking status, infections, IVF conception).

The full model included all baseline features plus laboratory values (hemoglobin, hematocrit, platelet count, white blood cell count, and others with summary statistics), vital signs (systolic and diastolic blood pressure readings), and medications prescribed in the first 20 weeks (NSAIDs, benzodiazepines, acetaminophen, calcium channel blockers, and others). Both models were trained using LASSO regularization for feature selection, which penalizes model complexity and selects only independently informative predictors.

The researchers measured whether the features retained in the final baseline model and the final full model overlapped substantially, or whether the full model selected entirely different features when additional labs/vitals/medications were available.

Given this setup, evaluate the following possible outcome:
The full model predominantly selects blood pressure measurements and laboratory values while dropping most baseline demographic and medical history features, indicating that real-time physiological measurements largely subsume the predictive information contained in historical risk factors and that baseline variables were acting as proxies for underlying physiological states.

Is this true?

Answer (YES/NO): NO